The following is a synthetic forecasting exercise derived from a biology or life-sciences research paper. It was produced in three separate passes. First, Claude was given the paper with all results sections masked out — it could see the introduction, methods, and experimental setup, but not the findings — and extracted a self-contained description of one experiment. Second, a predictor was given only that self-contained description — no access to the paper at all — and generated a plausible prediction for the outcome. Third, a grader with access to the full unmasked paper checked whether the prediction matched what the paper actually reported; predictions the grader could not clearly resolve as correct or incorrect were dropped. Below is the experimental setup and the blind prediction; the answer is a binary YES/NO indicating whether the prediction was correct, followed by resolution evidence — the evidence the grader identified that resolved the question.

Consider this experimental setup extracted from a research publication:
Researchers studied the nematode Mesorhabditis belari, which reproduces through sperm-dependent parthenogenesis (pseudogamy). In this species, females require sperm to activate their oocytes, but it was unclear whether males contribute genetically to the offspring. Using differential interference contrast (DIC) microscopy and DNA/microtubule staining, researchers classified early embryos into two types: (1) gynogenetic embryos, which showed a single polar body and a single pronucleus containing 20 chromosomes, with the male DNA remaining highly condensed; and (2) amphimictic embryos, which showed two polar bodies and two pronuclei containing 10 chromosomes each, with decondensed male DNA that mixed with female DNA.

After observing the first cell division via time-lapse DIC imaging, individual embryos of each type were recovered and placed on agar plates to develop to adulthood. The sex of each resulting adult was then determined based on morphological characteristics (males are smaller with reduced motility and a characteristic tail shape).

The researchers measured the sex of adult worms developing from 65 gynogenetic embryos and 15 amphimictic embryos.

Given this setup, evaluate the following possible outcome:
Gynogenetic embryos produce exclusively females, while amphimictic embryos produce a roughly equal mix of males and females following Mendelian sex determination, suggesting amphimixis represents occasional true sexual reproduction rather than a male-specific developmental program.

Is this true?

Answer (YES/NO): NO